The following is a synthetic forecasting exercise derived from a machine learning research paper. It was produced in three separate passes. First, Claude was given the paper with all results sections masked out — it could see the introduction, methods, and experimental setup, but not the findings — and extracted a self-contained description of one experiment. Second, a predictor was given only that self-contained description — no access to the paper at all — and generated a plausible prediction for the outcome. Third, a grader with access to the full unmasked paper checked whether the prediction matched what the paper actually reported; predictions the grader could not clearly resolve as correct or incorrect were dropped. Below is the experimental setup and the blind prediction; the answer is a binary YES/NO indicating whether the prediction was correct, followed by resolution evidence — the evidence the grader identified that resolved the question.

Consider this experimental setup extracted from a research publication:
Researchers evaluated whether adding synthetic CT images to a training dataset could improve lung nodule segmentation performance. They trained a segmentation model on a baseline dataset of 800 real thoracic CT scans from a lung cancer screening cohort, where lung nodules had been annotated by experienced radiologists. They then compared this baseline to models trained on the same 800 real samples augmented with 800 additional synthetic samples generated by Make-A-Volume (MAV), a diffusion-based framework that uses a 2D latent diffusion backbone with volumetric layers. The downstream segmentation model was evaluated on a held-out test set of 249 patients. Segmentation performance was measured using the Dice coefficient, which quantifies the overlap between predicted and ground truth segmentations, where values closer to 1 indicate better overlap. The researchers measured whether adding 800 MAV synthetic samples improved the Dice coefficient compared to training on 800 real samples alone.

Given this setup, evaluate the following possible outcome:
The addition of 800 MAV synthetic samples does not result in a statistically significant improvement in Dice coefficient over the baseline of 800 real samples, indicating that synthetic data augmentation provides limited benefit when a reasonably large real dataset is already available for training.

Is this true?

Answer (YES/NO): YES